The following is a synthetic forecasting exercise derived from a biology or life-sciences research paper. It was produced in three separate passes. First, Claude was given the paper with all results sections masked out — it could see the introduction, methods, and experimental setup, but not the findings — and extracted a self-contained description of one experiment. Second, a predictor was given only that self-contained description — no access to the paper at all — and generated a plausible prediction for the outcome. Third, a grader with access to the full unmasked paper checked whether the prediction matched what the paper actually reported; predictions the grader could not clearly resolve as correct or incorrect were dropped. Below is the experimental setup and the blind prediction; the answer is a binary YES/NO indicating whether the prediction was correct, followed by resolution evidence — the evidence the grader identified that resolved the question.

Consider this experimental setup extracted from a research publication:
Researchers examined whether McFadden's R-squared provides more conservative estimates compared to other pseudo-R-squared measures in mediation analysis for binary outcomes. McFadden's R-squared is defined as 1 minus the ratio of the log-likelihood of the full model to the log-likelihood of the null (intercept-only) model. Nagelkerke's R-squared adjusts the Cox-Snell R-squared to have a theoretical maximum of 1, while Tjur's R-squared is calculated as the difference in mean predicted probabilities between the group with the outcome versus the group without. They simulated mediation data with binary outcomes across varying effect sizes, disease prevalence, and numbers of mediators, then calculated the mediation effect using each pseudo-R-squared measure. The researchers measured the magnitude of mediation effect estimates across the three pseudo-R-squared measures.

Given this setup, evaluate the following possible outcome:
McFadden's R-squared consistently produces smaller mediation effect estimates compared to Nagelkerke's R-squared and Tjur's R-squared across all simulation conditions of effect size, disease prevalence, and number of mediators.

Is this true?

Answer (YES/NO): YES